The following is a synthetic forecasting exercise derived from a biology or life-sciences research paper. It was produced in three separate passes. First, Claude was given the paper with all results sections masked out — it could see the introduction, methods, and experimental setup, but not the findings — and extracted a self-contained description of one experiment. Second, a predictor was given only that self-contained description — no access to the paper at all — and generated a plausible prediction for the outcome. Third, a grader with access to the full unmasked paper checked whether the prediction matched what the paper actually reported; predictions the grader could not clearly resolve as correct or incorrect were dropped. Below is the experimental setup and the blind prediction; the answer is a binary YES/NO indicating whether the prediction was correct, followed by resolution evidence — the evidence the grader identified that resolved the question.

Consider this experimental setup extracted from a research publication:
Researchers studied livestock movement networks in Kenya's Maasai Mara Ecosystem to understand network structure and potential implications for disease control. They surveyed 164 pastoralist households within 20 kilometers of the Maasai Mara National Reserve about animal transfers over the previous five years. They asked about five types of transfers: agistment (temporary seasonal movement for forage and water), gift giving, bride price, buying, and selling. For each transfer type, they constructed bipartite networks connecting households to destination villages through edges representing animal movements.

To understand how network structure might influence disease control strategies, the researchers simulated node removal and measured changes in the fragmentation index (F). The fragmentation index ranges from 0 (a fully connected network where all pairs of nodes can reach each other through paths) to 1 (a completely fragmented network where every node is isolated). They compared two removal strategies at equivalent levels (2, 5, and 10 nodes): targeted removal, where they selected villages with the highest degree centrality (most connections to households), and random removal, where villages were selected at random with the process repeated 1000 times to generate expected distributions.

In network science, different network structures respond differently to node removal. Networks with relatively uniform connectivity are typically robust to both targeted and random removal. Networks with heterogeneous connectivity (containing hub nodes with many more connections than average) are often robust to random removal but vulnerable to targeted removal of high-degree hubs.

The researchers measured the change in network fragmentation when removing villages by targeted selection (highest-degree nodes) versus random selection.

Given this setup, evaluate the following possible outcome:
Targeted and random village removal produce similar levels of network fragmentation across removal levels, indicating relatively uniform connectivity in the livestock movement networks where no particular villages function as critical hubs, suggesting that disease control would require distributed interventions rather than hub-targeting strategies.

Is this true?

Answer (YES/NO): NO